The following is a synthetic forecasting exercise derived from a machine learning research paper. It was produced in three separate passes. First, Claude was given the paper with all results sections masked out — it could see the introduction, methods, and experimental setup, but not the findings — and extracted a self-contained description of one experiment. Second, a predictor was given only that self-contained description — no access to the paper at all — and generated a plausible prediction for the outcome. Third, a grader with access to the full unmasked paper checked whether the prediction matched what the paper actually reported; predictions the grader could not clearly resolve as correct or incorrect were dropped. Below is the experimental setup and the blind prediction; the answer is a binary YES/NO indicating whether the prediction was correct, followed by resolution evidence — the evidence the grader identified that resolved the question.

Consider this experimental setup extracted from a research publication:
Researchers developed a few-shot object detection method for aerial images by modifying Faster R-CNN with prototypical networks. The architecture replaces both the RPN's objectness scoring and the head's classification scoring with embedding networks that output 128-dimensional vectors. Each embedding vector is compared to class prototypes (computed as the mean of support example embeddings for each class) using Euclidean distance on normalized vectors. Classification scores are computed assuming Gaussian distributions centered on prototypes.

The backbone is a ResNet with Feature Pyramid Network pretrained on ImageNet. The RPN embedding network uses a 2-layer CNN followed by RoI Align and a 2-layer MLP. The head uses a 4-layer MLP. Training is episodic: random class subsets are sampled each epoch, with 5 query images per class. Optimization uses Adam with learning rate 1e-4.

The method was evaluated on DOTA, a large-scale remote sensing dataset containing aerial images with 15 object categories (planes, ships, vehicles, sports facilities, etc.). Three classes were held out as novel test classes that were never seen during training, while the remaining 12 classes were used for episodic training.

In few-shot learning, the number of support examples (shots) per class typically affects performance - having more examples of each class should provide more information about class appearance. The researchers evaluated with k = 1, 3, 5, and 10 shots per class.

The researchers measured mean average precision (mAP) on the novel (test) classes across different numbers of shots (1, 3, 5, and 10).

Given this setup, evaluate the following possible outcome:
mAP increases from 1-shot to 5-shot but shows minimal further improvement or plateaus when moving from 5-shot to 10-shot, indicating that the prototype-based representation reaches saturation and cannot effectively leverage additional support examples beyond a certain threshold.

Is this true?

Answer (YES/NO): NO